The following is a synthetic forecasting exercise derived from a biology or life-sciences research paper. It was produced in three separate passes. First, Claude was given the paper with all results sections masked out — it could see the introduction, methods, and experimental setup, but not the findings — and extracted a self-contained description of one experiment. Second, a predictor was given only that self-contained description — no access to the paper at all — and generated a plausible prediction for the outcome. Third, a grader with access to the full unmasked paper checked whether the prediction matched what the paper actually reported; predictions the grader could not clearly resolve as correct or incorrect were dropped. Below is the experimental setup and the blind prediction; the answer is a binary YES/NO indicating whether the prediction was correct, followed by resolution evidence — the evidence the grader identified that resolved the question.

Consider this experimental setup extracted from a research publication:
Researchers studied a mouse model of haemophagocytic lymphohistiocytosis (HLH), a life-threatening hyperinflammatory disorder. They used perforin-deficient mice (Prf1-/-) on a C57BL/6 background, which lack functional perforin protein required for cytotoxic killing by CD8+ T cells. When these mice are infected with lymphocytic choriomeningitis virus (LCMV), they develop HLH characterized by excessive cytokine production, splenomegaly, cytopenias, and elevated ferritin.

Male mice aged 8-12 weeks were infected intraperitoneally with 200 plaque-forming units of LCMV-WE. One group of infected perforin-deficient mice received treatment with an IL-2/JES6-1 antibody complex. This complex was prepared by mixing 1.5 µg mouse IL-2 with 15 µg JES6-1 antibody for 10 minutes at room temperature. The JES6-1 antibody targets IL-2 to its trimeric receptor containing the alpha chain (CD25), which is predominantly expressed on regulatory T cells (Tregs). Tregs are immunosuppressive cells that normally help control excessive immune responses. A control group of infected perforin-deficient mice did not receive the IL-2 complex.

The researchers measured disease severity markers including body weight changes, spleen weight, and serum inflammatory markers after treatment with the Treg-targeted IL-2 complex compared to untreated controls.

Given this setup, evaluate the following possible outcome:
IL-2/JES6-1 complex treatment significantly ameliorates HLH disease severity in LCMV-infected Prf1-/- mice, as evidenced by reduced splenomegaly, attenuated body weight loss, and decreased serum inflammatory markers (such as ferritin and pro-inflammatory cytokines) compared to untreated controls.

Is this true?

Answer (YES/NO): NO